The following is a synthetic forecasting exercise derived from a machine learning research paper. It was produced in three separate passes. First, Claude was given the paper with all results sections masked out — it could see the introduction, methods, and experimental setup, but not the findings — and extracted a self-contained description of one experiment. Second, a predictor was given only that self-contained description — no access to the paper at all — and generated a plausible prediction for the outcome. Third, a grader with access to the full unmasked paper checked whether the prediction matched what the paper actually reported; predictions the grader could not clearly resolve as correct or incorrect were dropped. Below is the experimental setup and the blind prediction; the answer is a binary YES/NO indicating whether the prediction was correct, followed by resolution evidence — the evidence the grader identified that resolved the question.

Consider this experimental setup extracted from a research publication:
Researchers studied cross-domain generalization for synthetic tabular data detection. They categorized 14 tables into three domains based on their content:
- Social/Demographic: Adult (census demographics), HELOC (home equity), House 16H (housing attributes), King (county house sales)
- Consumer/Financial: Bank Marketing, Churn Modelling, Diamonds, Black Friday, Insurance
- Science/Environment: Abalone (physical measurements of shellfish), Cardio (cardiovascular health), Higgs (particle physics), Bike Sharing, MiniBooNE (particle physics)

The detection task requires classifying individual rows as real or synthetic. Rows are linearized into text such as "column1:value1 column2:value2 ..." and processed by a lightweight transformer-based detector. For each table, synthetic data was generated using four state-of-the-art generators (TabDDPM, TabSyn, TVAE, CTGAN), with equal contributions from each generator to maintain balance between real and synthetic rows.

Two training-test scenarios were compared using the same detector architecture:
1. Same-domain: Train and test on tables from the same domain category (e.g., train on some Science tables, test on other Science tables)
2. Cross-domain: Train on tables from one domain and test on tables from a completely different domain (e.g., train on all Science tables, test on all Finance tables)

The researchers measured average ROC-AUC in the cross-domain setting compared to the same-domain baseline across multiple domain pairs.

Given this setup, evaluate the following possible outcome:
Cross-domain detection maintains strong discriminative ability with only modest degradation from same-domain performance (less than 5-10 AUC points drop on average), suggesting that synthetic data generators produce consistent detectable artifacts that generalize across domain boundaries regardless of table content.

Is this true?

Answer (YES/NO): NO